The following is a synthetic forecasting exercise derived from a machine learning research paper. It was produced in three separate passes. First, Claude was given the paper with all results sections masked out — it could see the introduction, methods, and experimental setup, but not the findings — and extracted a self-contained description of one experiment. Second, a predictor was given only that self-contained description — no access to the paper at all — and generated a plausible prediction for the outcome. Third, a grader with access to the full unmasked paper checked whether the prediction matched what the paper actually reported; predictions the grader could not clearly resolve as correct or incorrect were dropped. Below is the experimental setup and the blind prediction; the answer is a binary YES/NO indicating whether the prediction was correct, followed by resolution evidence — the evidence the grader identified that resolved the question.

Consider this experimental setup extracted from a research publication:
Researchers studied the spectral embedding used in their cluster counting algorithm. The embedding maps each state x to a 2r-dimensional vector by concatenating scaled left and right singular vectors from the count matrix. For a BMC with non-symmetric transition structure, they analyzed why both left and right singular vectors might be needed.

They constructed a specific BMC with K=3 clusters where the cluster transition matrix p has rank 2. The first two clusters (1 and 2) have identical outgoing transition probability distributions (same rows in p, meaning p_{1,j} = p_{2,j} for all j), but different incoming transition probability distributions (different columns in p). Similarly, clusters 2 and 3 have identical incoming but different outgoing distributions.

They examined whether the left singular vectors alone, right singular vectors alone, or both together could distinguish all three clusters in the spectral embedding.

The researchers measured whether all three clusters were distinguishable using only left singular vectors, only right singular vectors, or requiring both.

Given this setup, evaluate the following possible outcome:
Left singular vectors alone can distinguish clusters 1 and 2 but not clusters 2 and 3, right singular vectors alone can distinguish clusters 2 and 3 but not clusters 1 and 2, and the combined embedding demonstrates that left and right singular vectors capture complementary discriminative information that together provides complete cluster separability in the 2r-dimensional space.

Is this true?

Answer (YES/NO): NO